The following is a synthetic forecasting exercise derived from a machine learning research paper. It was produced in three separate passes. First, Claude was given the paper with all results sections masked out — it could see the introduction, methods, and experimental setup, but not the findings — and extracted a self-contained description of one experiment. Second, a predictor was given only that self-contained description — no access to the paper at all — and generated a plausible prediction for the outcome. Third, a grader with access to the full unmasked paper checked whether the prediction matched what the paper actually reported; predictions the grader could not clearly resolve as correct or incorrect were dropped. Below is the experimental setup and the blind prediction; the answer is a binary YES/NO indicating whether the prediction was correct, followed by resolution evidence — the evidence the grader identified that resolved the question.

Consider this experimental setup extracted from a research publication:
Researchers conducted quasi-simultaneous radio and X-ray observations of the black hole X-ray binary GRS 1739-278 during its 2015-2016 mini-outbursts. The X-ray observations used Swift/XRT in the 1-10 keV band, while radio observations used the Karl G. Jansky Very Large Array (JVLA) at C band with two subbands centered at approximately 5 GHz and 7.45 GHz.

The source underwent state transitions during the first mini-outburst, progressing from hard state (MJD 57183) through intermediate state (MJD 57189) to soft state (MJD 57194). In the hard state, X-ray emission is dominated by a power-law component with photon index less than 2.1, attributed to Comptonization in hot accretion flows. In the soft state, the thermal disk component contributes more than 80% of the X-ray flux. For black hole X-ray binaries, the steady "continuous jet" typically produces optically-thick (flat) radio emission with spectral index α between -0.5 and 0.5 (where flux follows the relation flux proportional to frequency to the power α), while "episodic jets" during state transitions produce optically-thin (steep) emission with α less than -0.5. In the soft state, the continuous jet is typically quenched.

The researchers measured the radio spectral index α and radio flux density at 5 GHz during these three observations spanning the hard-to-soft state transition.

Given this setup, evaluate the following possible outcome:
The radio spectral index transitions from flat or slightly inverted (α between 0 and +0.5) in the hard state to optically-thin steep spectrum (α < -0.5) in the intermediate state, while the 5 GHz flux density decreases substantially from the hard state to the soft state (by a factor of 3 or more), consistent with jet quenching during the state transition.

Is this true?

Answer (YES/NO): NO